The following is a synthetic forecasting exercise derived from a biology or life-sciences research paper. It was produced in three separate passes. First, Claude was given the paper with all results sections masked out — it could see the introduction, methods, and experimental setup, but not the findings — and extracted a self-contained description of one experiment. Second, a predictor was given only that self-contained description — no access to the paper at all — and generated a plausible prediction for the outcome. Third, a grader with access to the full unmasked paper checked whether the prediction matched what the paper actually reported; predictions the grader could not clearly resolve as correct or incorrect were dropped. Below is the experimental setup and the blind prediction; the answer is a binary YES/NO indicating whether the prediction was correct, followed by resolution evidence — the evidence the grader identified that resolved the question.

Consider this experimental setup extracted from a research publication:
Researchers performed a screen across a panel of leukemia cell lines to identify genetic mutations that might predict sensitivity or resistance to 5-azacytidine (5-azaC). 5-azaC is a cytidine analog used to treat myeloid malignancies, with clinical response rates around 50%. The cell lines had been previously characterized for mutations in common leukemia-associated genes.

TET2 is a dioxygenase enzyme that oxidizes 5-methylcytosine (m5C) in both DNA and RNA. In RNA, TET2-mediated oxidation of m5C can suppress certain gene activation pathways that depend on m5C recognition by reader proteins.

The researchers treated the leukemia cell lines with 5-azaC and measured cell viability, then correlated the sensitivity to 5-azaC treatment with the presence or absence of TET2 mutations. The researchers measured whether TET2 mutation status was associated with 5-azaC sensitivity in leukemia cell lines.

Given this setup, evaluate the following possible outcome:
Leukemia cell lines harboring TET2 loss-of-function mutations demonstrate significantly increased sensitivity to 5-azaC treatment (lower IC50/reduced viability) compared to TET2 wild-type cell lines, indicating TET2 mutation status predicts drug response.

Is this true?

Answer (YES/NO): YES